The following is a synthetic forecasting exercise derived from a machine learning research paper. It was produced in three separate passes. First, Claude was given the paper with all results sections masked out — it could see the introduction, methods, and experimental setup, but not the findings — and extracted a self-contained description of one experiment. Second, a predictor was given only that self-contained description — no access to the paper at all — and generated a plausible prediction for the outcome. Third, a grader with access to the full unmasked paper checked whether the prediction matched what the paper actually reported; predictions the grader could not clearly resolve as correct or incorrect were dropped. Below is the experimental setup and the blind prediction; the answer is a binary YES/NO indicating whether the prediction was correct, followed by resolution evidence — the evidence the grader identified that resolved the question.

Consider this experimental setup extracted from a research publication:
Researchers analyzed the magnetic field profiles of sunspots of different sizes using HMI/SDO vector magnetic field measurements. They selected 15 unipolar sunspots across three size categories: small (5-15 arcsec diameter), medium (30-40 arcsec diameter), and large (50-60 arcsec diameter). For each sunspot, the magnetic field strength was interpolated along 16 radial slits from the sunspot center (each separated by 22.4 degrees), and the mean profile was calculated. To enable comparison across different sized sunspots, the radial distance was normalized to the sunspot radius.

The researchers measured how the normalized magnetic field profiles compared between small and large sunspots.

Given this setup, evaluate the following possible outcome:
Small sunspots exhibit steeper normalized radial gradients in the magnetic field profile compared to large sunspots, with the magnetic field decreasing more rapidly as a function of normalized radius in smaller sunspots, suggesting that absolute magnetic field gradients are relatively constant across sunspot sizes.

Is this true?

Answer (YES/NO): NO